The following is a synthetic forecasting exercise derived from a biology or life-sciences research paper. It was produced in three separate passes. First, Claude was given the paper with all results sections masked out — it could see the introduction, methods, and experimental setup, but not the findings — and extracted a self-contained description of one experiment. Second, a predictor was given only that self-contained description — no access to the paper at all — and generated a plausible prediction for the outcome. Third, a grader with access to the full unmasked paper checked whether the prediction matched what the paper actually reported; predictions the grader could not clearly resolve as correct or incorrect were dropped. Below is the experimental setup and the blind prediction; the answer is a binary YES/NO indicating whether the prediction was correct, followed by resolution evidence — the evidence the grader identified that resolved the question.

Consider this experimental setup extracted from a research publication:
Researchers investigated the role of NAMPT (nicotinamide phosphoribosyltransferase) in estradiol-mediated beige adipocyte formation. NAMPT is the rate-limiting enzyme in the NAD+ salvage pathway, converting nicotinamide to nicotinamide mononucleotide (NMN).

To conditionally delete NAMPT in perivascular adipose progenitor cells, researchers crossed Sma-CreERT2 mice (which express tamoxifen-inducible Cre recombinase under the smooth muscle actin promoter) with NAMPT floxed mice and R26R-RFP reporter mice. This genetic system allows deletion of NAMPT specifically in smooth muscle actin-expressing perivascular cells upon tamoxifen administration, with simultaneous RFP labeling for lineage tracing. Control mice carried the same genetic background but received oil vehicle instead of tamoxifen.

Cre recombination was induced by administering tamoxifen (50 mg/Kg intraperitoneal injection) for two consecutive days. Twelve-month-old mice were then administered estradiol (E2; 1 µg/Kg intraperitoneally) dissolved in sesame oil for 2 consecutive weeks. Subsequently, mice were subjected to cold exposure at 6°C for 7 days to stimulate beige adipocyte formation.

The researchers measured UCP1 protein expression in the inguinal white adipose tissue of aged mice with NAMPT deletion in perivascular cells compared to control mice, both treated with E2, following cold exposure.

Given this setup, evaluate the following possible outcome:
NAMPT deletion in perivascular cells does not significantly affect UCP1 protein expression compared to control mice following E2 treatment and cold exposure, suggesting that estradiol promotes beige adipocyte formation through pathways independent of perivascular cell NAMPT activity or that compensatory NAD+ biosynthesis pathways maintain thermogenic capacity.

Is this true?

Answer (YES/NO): NO